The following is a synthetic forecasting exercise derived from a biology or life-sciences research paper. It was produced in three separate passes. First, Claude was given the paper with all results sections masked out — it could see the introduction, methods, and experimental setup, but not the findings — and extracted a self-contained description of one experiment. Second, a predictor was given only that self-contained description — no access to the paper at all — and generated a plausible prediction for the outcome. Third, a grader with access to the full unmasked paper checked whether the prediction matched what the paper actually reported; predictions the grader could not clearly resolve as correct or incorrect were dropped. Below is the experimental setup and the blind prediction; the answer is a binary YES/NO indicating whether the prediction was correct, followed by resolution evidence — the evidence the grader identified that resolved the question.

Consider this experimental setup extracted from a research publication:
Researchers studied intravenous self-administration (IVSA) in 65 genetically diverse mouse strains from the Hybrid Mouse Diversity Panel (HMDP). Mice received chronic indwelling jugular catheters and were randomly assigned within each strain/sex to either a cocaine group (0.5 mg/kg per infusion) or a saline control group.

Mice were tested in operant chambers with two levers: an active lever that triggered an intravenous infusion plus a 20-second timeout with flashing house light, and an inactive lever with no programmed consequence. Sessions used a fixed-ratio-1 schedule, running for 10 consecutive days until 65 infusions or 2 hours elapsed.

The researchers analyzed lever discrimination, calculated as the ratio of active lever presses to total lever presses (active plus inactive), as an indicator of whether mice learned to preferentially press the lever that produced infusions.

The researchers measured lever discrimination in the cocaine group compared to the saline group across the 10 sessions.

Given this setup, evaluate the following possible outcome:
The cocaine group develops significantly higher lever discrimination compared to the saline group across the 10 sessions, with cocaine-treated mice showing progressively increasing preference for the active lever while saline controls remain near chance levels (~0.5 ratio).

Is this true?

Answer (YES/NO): NO